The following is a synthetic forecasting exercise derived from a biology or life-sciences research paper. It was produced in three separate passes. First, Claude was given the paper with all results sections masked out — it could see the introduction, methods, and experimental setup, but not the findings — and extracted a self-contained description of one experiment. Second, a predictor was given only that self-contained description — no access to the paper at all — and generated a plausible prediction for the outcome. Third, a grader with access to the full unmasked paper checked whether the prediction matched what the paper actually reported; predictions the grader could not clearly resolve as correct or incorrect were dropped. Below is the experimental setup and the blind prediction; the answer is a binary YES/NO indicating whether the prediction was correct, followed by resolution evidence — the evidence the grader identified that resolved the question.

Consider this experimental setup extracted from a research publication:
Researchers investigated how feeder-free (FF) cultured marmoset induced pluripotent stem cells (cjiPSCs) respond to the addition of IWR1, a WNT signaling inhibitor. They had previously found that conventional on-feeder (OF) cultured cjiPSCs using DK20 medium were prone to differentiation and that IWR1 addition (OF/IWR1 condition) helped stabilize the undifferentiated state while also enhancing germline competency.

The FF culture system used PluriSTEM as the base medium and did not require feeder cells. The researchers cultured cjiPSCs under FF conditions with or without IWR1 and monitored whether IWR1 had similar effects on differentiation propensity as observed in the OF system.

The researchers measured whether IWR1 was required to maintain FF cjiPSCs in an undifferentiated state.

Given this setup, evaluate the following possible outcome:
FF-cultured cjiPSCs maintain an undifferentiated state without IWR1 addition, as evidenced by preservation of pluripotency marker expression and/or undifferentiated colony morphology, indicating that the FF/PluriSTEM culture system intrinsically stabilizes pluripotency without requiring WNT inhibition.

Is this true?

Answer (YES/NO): YES